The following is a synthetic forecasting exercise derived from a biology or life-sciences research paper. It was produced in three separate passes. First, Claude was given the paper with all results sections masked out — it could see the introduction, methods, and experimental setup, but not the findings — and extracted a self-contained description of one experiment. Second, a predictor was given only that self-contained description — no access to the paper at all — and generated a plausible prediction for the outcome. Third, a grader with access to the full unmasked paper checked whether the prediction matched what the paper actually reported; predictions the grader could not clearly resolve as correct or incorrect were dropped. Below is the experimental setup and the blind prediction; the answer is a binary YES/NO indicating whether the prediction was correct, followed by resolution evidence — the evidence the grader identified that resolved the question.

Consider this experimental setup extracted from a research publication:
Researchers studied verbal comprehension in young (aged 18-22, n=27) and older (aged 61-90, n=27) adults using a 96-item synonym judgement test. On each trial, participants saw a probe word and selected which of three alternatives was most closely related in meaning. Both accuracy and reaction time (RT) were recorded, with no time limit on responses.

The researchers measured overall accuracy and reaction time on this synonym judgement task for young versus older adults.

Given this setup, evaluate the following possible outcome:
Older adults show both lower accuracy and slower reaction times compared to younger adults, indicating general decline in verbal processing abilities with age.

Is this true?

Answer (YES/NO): NO